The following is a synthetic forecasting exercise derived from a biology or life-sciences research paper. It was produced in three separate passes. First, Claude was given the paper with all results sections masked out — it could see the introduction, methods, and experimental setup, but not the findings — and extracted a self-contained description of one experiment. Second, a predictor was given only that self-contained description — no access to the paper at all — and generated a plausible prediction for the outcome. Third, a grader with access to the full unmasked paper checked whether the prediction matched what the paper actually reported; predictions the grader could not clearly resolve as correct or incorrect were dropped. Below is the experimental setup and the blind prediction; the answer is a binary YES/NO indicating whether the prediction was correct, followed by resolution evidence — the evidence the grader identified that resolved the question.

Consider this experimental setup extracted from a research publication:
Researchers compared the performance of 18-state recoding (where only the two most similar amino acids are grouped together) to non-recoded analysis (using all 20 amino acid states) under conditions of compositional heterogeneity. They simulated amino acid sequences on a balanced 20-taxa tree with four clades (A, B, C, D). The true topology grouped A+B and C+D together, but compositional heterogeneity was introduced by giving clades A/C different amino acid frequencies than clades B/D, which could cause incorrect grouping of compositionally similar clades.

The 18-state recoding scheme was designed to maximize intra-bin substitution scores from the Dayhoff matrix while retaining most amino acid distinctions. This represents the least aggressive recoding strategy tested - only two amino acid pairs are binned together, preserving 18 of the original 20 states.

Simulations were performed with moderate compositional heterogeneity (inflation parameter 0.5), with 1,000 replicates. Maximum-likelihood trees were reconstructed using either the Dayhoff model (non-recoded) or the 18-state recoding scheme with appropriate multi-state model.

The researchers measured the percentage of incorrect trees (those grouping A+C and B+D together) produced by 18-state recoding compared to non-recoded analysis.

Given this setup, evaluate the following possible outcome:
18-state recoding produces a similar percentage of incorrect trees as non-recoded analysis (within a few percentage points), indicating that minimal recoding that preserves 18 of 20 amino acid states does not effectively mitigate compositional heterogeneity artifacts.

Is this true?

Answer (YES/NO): NO